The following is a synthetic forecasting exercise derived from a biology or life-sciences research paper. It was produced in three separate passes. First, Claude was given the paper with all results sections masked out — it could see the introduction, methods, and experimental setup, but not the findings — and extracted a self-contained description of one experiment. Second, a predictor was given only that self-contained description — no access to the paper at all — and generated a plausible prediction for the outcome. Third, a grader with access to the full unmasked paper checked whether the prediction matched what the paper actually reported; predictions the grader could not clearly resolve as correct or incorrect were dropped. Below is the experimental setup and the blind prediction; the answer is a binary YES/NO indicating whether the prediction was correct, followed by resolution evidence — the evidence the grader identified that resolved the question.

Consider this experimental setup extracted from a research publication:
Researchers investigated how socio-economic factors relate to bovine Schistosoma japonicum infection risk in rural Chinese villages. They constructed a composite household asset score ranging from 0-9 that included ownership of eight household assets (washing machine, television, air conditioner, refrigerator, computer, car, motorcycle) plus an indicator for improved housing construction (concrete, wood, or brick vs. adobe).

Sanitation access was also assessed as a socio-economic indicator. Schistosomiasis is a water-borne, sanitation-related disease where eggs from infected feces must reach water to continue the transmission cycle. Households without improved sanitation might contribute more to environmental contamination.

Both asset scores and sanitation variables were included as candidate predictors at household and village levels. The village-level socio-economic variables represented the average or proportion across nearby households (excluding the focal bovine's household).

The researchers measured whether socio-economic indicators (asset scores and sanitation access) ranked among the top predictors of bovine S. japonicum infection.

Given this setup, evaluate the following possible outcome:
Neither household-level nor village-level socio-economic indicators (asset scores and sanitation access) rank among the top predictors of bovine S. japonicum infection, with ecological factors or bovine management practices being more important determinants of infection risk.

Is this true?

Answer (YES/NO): YES